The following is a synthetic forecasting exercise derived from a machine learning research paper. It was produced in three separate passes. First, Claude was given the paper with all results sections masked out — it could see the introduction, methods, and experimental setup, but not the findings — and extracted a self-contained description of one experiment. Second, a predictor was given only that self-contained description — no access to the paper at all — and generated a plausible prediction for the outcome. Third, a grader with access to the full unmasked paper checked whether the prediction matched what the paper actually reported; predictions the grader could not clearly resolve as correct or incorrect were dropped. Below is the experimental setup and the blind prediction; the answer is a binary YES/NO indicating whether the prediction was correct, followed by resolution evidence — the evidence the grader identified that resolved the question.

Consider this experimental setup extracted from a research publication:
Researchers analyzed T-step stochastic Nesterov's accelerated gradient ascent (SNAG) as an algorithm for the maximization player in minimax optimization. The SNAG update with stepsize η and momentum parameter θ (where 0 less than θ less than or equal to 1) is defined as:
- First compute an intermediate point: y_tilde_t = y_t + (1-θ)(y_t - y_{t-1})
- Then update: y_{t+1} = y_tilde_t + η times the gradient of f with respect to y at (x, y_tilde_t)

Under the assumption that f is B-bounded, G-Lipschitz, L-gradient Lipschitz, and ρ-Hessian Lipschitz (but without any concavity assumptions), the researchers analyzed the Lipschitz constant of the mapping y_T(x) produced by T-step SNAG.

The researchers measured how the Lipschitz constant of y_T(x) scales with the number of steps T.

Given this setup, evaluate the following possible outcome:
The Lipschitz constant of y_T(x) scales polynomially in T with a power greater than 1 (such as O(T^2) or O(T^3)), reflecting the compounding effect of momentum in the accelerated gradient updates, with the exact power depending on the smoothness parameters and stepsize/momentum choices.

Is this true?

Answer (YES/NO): NO